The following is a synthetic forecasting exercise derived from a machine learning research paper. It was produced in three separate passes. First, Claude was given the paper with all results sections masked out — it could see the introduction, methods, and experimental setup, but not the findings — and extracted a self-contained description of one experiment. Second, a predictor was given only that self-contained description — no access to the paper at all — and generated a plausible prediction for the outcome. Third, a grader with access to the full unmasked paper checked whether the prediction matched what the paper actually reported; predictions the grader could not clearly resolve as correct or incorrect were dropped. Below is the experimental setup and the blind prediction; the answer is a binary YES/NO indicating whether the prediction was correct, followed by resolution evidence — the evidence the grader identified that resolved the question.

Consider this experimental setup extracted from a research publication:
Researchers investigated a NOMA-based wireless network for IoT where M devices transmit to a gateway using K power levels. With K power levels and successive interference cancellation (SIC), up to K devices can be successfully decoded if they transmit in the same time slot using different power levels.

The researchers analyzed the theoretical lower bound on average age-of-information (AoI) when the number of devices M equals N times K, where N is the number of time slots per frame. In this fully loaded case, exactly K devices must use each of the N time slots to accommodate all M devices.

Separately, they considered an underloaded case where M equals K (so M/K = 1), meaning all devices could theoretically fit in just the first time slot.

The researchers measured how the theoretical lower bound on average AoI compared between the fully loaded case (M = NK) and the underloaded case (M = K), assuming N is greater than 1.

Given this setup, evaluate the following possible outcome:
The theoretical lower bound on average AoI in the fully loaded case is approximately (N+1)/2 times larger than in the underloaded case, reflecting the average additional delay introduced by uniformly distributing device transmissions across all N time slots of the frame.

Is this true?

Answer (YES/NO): NO